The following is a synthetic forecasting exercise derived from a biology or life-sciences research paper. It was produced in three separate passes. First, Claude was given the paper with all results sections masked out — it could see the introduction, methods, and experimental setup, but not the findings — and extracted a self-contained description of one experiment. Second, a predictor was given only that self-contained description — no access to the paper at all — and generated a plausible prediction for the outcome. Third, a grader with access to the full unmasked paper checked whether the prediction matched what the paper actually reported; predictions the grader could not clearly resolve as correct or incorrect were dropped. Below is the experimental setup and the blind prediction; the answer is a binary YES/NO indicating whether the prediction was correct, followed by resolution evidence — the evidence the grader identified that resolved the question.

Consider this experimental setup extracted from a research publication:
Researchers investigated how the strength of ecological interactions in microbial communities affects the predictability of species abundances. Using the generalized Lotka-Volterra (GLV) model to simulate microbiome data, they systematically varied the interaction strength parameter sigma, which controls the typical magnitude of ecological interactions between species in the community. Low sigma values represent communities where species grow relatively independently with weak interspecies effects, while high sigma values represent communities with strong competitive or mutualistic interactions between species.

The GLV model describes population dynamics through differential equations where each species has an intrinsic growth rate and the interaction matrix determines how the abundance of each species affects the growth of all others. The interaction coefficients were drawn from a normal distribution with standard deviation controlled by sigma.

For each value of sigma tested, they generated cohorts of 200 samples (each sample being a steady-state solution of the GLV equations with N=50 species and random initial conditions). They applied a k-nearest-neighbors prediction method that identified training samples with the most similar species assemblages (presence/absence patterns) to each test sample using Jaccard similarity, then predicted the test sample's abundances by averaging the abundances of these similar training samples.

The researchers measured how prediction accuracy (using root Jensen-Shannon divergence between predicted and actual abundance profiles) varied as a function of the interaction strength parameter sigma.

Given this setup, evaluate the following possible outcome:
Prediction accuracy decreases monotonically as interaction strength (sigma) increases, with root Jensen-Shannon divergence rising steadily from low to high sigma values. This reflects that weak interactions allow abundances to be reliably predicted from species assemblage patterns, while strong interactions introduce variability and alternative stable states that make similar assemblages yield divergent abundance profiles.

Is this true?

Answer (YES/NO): NO